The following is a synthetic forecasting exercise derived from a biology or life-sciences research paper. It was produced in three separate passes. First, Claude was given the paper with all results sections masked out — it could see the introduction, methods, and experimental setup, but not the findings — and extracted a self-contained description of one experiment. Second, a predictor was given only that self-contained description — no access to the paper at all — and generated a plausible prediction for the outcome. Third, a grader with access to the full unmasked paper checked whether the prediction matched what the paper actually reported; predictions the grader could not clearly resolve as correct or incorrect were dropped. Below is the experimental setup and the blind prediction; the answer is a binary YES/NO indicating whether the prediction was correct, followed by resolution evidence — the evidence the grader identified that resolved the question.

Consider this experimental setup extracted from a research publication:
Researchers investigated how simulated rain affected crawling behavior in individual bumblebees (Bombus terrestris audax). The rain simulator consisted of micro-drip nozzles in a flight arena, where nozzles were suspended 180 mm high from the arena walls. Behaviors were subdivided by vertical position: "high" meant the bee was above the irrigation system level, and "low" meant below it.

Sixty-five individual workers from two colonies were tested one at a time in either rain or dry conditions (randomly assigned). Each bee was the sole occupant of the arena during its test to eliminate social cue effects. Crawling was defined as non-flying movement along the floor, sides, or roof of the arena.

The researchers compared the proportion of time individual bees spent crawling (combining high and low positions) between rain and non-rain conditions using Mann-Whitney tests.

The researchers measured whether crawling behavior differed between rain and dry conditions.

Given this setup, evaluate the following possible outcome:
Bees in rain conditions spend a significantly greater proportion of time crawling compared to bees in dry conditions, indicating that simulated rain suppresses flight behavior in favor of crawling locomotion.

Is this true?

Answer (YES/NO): NO